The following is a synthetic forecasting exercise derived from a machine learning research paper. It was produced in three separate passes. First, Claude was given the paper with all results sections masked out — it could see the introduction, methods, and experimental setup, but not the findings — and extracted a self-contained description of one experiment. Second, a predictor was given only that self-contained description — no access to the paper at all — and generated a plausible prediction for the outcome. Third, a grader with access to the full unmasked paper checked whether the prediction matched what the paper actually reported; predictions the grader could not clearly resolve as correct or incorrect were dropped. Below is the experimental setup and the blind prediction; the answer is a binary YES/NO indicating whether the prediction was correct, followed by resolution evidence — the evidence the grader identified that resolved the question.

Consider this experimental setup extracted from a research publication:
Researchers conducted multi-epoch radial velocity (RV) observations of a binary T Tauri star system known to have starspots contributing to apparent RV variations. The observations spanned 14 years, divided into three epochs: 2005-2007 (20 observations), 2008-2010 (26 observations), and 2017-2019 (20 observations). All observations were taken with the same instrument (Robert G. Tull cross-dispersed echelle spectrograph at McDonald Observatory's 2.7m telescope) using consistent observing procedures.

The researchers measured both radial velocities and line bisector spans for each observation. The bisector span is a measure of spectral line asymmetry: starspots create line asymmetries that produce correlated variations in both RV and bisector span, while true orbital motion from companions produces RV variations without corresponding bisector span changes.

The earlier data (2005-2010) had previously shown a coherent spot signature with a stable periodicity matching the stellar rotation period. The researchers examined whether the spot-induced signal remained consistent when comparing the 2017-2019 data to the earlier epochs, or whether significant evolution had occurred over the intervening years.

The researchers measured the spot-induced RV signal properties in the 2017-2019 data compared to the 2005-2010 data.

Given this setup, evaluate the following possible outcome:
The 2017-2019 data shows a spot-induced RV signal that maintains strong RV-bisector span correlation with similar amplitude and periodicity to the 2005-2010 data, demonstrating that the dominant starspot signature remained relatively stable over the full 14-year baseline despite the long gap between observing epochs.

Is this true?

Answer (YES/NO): NO